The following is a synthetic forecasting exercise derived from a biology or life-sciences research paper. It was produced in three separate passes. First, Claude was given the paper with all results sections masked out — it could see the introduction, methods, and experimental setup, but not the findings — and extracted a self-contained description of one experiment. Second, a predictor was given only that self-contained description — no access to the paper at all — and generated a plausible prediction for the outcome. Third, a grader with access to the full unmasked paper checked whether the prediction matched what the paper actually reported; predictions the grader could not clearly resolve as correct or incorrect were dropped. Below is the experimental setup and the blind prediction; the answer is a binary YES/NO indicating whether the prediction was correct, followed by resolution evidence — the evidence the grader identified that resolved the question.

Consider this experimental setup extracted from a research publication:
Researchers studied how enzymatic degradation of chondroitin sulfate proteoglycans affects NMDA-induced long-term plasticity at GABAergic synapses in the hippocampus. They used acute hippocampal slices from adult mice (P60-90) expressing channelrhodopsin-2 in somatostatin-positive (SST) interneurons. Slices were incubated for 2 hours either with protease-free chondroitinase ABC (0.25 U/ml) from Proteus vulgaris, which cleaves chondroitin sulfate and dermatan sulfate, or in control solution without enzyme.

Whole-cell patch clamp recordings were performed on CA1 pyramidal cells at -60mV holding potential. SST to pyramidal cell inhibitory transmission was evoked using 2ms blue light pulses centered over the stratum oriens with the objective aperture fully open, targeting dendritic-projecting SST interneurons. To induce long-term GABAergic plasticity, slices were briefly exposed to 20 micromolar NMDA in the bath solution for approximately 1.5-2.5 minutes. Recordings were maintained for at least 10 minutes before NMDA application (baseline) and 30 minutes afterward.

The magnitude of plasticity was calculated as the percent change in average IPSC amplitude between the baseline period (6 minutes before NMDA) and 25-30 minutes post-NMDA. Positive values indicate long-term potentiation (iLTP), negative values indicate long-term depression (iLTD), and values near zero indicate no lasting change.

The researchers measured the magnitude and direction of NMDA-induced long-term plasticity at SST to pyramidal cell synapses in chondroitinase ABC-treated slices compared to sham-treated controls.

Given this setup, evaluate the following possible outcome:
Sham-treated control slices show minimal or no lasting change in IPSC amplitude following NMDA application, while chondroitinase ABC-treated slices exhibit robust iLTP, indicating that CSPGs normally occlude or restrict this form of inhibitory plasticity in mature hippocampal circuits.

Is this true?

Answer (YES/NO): NO